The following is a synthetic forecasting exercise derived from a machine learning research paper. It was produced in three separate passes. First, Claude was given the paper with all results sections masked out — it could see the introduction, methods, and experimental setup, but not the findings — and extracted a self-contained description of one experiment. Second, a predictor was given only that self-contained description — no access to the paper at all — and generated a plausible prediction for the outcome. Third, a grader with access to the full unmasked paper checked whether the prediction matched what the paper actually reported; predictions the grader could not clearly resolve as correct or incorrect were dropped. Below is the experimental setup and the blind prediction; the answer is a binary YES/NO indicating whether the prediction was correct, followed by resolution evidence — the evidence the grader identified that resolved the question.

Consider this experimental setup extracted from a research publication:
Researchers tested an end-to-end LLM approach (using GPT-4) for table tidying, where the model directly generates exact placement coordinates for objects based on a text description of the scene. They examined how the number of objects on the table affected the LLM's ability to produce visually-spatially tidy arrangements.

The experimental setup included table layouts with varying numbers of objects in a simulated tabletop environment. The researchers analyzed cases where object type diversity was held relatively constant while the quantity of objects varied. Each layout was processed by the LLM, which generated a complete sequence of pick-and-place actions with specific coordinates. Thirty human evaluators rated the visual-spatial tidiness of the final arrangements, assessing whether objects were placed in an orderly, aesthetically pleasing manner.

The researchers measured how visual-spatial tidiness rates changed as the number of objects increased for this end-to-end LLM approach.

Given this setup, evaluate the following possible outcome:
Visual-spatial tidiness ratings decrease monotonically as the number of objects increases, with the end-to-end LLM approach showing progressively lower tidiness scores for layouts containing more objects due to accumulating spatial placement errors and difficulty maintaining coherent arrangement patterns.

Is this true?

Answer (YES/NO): YES